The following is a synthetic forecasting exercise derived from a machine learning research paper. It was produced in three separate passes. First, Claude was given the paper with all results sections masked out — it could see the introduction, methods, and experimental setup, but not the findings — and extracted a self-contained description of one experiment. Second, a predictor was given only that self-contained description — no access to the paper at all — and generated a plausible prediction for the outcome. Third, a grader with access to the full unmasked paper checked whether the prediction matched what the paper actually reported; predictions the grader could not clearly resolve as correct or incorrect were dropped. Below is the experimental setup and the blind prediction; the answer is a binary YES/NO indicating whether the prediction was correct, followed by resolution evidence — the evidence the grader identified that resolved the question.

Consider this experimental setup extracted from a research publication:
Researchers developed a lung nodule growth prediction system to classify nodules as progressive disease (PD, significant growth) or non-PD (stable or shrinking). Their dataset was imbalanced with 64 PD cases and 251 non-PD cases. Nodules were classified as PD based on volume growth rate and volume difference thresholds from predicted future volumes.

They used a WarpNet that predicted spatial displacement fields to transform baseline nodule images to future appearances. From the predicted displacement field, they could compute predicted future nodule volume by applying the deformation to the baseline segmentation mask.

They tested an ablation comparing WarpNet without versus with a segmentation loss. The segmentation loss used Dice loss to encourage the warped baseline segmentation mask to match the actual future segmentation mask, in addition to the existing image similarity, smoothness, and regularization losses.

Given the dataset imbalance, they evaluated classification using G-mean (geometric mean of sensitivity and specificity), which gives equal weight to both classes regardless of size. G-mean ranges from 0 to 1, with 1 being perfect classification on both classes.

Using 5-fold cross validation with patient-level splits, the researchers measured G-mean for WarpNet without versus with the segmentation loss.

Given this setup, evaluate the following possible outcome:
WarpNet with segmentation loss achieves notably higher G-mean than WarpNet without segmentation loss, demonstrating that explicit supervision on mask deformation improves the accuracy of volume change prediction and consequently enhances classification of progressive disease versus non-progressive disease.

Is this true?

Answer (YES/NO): YES